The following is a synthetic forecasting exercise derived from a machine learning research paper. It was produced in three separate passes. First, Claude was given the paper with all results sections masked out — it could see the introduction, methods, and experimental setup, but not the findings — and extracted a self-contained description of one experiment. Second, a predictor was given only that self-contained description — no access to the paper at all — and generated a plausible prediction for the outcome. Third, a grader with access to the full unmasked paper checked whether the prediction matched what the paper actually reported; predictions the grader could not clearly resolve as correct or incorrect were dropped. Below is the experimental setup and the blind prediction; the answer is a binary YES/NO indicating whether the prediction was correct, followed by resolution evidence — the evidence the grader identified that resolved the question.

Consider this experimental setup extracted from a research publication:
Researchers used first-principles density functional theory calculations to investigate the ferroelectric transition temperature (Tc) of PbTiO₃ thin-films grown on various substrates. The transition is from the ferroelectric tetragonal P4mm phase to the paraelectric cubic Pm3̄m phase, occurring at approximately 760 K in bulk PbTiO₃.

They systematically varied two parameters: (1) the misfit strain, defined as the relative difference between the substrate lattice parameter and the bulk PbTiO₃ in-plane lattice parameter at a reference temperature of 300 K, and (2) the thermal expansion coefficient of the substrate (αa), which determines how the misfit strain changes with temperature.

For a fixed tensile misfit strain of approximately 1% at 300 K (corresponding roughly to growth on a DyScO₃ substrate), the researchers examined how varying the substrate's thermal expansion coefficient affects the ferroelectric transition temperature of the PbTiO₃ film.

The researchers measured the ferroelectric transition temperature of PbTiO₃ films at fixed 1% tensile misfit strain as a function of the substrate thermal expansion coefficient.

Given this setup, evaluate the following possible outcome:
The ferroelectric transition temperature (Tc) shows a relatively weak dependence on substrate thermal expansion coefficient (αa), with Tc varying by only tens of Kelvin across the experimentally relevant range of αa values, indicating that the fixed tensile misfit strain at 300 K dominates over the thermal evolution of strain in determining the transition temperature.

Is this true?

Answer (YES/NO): NO